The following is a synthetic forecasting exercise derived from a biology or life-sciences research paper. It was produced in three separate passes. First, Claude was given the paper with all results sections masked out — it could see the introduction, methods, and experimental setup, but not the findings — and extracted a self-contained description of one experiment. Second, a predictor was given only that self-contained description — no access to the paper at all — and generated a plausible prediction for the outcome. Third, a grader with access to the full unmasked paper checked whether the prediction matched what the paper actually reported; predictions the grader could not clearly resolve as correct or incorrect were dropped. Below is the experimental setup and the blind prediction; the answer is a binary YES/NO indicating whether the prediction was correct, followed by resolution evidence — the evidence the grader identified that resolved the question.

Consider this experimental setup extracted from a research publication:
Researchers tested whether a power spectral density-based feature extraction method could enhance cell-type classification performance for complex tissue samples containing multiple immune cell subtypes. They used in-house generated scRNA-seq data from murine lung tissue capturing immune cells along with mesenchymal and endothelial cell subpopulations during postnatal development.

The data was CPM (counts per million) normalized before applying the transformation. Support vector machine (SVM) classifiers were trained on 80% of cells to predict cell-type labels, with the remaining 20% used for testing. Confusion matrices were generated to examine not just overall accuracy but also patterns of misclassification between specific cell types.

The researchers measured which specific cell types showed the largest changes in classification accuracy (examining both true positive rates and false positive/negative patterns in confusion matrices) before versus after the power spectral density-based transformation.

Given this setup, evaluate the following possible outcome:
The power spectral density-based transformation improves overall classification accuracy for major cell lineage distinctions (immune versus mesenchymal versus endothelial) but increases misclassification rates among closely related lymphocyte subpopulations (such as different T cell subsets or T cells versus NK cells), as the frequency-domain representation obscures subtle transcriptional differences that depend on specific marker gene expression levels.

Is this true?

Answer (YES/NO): NO